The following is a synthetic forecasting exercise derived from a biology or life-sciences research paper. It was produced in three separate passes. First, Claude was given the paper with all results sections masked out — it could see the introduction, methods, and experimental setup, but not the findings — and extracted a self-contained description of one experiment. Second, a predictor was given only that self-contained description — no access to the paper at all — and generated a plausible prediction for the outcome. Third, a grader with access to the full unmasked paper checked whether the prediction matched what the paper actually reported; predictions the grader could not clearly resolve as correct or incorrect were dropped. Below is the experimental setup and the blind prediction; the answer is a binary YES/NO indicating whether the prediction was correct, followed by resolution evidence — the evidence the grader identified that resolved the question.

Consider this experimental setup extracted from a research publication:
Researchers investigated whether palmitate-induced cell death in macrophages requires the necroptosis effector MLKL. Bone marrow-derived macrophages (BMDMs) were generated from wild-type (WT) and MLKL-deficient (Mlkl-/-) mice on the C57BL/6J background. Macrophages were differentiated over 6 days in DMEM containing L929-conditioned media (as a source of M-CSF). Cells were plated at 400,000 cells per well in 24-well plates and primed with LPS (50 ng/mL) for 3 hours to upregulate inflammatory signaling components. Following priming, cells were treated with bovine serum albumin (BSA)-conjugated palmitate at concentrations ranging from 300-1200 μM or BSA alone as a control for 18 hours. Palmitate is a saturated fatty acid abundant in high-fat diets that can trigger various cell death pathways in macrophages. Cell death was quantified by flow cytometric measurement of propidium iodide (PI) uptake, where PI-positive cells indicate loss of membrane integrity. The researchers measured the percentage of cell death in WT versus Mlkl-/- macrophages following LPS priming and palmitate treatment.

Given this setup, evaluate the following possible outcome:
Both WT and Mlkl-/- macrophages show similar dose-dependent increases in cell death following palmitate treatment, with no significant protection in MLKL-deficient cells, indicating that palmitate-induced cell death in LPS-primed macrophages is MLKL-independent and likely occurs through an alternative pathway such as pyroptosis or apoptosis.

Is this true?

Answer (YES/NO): YES